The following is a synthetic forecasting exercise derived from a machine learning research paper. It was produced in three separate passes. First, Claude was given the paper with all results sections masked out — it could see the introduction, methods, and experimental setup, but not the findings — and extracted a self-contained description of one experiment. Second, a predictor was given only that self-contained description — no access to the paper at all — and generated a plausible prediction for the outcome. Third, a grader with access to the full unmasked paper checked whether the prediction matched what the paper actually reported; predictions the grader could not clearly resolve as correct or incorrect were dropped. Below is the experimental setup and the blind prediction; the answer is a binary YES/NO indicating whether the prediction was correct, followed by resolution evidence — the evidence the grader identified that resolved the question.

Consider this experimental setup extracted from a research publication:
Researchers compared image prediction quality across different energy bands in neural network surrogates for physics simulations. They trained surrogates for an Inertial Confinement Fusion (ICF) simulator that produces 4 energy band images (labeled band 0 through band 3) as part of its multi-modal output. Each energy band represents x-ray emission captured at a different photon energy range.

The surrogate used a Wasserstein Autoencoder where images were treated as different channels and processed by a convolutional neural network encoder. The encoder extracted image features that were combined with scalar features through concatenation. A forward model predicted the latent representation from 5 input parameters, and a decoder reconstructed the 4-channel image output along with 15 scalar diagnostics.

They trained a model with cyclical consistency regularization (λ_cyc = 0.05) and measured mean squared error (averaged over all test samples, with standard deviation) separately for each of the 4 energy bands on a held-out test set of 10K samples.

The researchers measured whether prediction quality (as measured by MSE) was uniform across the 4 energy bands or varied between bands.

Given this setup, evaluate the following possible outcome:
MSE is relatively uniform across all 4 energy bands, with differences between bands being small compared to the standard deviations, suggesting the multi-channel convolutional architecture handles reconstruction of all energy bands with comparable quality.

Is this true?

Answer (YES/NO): NO